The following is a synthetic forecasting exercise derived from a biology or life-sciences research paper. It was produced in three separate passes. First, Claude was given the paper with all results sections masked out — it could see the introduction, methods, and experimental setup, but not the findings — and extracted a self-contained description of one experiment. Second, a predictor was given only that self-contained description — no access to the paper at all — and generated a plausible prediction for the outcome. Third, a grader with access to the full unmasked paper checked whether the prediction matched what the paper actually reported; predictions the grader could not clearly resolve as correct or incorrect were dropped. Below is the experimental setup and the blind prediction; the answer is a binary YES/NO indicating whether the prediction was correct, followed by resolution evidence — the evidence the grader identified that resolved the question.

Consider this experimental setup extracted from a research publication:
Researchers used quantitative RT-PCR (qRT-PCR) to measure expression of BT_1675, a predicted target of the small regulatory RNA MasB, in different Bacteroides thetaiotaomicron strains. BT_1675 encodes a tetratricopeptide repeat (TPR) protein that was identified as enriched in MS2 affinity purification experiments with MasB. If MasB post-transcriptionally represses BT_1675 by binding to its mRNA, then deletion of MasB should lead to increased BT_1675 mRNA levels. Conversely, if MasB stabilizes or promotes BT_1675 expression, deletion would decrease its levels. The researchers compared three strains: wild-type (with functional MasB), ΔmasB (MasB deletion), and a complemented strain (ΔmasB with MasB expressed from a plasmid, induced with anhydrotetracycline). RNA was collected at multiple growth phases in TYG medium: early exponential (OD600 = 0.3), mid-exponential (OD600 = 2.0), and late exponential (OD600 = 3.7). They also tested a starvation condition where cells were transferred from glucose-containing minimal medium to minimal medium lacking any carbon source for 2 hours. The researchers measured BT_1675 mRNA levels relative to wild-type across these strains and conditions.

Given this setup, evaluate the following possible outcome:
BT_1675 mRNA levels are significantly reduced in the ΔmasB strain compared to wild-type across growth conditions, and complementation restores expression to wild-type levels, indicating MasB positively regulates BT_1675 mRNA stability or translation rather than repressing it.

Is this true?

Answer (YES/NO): NO